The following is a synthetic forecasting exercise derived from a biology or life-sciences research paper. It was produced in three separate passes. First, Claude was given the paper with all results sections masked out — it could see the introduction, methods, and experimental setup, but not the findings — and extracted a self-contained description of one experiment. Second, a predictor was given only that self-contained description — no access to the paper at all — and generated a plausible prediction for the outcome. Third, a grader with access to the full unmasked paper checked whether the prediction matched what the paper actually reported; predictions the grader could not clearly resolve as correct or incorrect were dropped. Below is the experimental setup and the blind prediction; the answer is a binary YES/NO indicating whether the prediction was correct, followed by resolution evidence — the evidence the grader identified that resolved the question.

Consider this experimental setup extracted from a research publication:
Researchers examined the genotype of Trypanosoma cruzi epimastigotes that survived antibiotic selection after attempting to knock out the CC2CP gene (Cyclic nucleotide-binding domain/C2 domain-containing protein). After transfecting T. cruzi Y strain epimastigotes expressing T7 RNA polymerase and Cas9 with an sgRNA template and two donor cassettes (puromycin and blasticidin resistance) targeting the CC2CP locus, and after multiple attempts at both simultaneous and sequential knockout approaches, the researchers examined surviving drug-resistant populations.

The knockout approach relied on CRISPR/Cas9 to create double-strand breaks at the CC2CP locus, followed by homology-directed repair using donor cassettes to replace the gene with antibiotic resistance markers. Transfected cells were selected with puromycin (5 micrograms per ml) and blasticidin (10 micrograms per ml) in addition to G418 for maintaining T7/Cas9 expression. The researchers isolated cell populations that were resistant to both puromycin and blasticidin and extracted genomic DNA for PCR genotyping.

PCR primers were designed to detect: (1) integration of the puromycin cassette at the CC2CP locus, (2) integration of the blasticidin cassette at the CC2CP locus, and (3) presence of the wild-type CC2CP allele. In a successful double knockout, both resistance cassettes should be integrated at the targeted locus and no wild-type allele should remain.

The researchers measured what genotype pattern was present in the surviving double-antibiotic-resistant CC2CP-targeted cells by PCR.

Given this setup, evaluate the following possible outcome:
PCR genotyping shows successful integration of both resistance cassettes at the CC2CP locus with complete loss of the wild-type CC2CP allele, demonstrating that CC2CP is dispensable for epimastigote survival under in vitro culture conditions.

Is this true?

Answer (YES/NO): NO